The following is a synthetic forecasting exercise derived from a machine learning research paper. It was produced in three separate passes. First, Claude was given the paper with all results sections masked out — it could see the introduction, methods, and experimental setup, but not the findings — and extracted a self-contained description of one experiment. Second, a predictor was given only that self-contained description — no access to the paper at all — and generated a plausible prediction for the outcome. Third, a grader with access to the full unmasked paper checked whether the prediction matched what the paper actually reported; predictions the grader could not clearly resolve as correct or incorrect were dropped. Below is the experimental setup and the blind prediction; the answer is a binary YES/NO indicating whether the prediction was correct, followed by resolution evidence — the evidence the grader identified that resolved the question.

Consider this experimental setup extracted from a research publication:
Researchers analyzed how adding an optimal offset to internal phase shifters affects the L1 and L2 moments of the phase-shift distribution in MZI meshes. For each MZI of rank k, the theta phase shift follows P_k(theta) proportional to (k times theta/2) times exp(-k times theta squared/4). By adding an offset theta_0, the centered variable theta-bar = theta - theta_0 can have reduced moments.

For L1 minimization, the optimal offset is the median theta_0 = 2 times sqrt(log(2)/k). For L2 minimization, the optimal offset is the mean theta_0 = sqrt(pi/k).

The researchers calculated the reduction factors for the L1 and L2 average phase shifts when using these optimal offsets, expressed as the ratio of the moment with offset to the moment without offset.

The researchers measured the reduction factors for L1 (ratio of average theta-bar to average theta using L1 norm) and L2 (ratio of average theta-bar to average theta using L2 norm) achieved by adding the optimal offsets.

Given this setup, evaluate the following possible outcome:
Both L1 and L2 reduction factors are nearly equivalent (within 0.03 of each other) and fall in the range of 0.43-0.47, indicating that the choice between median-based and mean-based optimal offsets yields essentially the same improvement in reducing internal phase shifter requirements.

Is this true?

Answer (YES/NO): NO